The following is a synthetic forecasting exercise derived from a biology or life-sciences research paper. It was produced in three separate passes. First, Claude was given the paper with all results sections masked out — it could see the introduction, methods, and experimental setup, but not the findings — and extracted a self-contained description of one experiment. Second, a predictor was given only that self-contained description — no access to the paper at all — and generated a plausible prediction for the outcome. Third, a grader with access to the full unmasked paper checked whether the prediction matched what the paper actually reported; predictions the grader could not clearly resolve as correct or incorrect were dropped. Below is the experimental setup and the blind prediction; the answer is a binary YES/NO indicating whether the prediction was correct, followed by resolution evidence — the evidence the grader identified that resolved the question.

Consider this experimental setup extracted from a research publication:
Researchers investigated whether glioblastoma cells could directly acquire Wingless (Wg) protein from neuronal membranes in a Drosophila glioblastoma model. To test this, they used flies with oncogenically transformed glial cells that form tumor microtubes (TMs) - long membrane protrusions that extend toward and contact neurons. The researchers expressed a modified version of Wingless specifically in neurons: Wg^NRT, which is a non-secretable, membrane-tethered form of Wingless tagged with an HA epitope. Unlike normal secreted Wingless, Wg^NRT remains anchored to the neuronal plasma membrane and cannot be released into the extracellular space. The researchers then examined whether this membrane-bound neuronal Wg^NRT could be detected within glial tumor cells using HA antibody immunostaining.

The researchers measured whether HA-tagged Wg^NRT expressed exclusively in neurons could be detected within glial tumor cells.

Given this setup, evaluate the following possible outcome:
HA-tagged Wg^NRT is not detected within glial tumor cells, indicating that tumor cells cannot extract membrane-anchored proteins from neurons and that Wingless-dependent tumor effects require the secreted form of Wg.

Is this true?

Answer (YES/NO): NO